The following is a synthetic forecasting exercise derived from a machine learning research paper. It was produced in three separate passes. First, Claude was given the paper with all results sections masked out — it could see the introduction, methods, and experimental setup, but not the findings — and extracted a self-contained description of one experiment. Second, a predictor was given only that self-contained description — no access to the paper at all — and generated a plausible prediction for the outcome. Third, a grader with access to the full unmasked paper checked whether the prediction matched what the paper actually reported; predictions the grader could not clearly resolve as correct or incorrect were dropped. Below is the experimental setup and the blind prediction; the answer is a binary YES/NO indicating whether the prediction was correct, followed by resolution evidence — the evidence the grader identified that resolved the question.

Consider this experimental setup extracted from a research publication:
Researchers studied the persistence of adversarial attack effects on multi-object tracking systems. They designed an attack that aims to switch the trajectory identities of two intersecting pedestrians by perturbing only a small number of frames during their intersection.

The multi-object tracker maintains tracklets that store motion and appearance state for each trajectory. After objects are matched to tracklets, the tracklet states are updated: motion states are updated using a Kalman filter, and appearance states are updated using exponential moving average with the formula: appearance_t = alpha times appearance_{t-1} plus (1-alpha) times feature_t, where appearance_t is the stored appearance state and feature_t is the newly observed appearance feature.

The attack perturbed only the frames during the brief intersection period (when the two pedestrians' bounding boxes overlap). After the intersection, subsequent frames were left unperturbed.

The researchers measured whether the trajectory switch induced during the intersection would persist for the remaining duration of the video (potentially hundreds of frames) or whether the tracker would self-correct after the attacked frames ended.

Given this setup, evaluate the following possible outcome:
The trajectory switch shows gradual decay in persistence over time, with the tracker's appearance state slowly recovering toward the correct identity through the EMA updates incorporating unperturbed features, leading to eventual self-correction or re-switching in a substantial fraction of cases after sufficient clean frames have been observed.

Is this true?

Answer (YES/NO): NO